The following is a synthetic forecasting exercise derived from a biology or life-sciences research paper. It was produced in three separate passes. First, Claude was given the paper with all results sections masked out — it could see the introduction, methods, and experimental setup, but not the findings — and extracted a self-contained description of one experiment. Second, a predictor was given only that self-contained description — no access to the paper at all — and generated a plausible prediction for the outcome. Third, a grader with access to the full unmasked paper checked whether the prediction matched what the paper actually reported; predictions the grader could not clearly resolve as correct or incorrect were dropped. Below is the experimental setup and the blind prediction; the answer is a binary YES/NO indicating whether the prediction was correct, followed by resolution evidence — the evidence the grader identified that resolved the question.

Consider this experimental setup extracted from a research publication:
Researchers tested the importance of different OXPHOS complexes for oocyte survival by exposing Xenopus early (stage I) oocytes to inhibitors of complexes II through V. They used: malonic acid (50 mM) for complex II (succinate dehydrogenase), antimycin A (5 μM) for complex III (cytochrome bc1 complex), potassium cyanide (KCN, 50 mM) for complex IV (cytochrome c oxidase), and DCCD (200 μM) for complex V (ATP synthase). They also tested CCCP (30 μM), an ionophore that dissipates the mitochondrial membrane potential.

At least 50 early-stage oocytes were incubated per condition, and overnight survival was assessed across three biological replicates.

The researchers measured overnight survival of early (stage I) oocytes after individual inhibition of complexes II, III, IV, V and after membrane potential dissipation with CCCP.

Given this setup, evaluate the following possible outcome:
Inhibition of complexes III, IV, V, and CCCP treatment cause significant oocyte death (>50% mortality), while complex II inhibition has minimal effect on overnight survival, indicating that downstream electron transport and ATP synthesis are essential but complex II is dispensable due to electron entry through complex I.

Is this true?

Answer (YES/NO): NO